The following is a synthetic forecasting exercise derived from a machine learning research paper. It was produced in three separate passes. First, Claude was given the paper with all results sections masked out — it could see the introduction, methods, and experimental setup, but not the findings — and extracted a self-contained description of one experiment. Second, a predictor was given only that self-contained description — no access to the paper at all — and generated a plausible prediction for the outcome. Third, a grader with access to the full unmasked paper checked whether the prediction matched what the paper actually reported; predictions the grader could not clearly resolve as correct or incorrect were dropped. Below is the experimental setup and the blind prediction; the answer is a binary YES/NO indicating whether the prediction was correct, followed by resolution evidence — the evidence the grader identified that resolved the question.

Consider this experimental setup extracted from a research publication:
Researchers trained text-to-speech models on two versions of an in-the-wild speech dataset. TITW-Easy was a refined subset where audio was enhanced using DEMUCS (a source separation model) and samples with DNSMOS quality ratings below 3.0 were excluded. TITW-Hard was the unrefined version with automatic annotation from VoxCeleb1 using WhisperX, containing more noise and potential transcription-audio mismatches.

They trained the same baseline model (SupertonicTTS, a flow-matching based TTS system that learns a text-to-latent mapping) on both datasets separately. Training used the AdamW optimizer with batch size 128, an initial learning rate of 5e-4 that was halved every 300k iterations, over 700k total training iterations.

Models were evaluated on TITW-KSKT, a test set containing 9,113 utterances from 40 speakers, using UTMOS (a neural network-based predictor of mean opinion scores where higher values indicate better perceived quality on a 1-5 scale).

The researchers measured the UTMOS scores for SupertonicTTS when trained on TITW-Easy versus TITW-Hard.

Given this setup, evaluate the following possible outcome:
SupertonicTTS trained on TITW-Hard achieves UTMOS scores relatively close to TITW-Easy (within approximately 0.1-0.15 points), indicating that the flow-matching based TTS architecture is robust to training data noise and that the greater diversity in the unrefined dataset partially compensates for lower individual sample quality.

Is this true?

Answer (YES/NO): NO